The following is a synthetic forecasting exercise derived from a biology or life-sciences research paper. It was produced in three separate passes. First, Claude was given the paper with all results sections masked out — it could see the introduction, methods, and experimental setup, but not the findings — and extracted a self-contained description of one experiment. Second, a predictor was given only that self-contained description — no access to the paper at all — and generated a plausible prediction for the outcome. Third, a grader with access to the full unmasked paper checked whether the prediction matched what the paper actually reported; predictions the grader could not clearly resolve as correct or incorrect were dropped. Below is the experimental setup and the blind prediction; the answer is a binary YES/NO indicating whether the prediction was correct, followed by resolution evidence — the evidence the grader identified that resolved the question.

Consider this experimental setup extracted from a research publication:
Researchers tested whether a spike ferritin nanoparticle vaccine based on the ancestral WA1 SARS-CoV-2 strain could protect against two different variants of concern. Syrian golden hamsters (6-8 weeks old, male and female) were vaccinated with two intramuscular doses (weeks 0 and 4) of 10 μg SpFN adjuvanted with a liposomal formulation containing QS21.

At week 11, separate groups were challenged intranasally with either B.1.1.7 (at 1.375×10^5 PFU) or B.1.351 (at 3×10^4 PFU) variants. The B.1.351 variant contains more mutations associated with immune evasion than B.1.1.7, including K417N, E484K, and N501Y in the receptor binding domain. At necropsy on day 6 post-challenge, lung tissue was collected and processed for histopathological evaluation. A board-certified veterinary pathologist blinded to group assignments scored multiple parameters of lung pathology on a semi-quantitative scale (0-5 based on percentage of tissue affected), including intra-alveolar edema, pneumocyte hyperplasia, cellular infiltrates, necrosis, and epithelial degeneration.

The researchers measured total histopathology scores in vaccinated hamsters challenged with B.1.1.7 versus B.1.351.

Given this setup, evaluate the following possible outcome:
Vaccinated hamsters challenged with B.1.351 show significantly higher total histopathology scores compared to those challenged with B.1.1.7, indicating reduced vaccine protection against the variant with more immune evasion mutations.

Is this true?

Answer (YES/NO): NO